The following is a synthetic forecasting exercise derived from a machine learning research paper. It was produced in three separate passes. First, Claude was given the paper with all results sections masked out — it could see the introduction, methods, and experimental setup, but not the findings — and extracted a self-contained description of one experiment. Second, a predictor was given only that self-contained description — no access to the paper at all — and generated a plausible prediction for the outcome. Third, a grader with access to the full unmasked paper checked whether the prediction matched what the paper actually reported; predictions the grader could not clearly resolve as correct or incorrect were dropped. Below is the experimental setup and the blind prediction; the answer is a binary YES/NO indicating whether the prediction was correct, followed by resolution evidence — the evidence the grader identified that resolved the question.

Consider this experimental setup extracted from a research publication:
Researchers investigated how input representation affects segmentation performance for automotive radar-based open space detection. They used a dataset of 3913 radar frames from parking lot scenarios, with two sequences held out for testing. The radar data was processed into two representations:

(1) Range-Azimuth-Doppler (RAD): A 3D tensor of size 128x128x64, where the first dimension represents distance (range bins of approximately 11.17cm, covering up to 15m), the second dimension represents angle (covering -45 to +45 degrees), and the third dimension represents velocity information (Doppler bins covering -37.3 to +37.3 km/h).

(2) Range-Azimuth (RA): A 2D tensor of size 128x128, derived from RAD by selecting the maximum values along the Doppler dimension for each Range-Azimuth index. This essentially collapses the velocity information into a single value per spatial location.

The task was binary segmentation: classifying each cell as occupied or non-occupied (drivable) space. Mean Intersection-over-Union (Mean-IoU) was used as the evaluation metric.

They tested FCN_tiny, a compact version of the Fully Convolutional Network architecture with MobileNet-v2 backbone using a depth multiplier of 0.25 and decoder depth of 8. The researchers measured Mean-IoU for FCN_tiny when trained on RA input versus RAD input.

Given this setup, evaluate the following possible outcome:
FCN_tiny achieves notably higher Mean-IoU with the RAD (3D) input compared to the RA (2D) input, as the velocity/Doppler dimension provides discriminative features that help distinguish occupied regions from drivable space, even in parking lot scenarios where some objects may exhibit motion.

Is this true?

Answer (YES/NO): NO